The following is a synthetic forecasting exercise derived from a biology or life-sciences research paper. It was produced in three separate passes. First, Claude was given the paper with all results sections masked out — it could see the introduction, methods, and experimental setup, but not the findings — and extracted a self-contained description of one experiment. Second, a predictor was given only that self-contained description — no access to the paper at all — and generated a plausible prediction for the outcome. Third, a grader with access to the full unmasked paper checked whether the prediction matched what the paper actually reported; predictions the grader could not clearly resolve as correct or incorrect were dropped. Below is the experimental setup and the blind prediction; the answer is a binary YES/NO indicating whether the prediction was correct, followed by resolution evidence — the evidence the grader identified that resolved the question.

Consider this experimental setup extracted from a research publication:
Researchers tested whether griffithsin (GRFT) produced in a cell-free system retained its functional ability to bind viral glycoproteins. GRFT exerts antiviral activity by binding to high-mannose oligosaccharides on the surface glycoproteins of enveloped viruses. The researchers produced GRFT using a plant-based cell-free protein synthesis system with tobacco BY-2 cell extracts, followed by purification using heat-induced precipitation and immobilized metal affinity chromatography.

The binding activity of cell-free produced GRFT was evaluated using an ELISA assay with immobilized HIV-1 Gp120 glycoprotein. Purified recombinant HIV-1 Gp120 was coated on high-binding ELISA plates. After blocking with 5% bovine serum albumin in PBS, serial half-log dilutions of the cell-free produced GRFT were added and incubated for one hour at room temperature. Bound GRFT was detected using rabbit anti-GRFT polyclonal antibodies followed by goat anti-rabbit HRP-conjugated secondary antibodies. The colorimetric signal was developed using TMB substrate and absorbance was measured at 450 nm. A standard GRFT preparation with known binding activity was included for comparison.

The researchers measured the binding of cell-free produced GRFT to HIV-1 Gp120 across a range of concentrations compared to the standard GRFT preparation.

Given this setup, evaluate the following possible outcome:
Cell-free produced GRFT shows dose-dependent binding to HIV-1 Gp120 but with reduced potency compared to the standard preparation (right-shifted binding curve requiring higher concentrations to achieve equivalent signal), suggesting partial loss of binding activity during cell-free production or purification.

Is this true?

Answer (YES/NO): NO